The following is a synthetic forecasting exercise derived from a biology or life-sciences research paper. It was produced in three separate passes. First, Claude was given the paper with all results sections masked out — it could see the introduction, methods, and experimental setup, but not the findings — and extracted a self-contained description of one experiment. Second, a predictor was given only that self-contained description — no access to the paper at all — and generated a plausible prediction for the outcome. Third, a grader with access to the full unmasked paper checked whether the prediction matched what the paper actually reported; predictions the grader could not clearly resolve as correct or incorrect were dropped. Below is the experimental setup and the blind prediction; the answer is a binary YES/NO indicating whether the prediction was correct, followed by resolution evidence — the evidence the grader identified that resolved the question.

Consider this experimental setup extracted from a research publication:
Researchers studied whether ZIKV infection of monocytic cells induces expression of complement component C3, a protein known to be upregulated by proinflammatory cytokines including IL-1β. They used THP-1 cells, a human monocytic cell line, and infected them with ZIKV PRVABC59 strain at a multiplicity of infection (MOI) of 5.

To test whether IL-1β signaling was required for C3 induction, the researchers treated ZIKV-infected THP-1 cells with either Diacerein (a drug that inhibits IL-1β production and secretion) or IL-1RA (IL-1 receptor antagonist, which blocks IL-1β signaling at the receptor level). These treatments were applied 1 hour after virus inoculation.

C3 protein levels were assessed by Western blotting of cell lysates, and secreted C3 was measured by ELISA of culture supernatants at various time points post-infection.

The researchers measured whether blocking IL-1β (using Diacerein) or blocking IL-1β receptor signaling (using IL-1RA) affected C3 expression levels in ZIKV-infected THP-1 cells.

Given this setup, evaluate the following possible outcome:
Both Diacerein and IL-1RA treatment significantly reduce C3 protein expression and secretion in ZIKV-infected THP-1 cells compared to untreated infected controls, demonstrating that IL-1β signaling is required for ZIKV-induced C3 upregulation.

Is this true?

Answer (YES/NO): YES